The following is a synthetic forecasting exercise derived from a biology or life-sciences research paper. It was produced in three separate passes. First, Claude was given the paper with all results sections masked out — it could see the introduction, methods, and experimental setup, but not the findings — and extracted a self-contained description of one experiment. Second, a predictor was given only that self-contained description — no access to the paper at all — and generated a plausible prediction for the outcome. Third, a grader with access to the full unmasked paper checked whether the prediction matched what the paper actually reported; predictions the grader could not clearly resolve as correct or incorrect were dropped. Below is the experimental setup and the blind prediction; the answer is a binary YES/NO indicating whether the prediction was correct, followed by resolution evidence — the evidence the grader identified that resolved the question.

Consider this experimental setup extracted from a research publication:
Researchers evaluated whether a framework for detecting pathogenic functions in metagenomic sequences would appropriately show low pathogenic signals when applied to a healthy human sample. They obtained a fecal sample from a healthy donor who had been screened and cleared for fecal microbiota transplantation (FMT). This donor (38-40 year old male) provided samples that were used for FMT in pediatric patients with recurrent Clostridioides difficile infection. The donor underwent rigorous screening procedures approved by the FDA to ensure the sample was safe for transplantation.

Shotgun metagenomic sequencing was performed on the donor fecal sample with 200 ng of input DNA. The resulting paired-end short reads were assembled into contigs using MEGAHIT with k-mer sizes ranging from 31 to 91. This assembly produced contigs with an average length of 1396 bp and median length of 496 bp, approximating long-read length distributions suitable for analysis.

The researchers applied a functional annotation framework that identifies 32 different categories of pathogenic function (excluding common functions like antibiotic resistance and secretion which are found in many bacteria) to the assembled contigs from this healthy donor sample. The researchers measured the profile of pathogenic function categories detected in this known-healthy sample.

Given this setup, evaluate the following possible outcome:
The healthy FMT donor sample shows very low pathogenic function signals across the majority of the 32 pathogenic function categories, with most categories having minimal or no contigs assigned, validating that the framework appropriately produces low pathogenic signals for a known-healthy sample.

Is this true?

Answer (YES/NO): YES